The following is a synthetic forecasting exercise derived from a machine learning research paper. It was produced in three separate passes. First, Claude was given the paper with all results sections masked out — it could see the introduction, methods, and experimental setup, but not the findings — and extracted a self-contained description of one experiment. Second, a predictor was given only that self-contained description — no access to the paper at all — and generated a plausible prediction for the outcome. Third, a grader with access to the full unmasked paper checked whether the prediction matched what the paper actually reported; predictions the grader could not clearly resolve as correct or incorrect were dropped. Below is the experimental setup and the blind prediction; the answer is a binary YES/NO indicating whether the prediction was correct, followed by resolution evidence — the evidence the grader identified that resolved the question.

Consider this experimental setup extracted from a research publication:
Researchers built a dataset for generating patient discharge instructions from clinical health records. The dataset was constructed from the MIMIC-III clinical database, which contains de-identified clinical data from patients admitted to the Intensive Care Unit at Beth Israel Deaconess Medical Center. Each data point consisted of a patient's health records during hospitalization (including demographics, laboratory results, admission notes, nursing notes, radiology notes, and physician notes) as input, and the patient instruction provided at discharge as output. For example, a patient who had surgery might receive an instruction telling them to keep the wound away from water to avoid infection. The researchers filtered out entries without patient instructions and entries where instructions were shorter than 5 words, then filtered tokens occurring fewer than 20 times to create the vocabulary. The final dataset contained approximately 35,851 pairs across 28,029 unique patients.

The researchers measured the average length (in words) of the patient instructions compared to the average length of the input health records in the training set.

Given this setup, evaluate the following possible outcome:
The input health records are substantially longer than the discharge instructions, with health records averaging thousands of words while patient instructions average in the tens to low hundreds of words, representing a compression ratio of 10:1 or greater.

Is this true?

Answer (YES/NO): YES